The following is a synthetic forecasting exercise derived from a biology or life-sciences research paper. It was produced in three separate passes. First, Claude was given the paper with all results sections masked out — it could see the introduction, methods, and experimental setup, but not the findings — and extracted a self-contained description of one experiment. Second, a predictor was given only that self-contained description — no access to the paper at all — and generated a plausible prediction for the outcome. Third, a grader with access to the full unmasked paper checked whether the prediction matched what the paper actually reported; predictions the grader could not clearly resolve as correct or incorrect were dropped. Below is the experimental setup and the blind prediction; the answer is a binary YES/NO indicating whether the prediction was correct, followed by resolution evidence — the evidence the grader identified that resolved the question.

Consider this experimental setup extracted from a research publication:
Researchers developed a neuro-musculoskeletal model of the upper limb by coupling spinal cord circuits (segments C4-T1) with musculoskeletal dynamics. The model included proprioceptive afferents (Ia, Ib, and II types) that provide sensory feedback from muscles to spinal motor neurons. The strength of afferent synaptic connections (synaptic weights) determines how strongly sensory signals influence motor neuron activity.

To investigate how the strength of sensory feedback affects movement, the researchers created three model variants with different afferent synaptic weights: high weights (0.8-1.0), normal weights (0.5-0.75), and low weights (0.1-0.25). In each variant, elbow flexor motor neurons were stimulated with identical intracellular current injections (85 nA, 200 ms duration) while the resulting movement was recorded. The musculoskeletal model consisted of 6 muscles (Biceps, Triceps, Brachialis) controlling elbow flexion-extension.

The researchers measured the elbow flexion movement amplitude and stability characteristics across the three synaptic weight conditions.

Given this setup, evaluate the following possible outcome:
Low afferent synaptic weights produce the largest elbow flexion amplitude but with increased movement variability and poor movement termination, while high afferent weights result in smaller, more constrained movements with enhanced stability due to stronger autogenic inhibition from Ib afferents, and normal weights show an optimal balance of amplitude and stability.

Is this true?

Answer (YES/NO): NO